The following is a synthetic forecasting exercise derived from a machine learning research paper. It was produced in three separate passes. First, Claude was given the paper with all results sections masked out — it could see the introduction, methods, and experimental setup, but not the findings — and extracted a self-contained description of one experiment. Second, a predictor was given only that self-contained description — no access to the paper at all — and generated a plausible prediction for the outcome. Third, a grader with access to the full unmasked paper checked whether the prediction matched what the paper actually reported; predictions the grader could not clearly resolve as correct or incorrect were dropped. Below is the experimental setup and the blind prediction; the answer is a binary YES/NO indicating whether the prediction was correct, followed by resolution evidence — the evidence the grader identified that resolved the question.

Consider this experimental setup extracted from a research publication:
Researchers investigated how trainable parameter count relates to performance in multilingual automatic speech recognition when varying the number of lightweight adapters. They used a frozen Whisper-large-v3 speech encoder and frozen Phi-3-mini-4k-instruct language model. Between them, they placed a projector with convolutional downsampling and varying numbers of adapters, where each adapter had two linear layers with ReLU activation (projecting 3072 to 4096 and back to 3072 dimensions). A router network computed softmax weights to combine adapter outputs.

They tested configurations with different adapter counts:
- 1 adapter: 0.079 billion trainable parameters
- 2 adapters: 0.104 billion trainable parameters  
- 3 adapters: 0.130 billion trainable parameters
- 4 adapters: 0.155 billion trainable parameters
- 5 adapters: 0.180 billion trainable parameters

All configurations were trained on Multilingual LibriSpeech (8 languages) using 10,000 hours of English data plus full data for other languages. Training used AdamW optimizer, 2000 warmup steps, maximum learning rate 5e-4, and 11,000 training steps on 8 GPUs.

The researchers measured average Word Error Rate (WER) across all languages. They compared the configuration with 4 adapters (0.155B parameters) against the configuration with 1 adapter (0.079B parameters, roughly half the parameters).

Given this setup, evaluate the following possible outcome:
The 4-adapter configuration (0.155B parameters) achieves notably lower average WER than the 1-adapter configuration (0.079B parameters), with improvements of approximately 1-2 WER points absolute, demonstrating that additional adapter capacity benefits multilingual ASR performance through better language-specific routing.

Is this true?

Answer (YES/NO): NO